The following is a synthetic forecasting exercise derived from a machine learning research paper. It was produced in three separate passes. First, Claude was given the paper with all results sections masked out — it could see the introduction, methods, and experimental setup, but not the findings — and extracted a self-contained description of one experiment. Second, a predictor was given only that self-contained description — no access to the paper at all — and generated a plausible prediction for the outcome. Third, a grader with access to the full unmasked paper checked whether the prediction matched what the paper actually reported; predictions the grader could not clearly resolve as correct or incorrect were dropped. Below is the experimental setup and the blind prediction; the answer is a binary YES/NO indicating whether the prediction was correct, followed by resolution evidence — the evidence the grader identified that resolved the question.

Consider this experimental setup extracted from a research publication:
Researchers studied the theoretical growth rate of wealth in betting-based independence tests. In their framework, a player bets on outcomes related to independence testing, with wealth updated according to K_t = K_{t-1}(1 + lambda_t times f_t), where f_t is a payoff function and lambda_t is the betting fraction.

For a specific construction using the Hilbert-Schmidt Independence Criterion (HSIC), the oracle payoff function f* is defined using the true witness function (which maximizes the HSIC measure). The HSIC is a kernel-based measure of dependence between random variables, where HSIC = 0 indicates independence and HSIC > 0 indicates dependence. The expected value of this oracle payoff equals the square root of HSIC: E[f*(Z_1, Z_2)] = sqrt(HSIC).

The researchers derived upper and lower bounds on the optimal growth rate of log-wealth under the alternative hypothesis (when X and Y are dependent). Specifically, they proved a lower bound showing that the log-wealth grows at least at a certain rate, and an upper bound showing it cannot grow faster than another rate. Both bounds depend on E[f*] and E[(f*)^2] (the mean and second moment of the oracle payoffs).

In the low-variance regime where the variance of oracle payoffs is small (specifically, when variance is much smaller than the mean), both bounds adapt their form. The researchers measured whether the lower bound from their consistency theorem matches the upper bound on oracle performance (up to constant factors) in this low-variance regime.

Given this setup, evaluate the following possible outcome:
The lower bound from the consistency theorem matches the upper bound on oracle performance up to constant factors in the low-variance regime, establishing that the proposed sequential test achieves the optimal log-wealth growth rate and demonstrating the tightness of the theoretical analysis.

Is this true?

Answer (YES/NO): YES